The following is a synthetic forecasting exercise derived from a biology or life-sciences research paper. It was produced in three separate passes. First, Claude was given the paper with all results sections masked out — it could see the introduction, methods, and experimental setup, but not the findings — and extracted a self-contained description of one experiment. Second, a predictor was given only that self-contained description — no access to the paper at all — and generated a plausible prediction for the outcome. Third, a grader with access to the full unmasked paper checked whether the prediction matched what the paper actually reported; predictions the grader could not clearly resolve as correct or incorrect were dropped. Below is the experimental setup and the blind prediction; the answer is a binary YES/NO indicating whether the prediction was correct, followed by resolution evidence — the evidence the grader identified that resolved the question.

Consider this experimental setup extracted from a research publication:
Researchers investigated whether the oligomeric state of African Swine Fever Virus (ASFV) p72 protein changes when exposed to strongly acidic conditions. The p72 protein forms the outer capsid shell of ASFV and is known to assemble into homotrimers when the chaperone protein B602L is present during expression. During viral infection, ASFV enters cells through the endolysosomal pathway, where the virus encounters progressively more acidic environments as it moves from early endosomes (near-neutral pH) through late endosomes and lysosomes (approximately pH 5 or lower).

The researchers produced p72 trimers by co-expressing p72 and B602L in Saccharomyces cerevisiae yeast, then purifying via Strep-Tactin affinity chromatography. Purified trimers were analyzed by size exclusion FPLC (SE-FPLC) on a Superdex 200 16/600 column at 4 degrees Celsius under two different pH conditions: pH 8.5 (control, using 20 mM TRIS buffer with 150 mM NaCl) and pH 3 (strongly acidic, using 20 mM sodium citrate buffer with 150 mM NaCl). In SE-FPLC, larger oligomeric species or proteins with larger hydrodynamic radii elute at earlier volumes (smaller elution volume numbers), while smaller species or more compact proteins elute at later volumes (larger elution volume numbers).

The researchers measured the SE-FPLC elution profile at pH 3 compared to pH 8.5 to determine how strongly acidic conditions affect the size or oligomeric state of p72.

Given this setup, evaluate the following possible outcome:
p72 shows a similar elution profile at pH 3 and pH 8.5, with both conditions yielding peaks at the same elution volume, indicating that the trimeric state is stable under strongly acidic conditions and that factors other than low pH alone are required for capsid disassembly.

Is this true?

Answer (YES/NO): NO